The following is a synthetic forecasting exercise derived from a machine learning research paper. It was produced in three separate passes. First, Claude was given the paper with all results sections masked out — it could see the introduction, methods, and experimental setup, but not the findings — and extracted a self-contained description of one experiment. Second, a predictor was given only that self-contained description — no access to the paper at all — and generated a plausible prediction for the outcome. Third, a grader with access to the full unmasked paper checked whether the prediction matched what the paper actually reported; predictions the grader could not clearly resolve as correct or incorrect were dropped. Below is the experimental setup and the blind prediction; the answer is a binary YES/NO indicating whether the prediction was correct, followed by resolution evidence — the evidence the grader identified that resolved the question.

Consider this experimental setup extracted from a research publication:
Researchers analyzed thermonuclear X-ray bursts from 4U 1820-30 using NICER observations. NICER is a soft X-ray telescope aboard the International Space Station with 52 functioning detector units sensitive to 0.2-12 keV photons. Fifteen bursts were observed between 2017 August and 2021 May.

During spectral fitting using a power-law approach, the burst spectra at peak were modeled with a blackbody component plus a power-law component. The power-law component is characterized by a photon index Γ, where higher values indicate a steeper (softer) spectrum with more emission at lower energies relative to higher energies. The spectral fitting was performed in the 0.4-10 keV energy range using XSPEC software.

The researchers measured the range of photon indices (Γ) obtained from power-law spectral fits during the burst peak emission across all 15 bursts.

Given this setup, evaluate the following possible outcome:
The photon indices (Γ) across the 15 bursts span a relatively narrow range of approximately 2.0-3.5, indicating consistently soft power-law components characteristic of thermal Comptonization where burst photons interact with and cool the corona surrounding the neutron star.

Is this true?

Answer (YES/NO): NO